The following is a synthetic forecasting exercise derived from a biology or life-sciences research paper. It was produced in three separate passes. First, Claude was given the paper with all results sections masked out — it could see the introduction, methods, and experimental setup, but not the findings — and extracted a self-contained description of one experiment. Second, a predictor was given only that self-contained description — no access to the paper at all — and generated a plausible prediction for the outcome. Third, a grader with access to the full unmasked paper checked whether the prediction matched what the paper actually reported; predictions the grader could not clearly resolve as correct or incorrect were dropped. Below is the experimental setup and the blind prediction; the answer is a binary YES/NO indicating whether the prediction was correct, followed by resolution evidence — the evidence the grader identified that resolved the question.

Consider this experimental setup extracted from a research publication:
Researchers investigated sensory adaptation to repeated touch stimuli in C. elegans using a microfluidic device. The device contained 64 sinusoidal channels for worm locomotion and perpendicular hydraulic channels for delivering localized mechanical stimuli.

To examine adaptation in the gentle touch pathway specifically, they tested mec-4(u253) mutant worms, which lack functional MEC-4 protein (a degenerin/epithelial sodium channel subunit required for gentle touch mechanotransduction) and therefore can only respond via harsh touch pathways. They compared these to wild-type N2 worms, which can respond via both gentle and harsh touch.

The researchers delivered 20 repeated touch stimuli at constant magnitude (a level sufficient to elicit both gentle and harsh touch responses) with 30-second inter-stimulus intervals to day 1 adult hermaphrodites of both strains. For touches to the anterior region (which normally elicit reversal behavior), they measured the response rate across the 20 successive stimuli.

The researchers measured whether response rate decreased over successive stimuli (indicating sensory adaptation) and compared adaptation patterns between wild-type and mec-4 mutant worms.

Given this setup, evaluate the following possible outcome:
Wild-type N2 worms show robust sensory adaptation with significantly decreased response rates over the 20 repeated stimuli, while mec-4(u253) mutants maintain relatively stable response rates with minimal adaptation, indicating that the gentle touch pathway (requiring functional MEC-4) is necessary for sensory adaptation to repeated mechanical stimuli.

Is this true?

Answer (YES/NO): NO